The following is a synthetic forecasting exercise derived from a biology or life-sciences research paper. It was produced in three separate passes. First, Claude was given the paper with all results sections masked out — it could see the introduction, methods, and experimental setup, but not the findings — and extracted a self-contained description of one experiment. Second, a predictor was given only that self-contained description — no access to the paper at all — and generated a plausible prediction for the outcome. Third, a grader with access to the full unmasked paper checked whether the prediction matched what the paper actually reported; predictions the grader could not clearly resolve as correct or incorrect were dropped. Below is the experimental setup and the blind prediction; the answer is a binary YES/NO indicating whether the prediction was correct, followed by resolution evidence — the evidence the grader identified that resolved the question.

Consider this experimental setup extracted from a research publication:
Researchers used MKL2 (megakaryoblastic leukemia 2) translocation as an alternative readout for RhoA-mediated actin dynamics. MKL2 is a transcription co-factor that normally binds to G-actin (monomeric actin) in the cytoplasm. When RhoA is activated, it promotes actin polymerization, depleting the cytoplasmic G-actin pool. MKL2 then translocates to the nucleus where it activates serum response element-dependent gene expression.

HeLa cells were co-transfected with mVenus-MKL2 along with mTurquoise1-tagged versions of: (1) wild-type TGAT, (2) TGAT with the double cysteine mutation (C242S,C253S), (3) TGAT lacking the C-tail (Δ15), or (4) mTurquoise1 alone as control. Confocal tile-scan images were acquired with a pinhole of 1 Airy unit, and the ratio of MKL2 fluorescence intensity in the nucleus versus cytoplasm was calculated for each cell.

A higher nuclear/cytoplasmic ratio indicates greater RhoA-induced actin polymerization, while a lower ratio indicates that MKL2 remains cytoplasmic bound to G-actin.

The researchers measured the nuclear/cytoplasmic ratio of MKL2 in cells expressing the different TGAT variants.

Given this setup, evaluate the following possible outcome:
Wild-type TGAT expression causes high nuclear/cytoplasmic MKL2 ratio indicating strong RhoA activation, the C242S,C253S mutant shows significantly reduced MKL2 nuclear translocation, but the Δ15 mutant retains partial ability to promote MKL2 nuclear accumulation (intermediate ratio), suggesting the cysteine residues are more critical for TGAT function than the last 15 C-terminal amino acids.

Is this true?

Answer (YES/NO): NO